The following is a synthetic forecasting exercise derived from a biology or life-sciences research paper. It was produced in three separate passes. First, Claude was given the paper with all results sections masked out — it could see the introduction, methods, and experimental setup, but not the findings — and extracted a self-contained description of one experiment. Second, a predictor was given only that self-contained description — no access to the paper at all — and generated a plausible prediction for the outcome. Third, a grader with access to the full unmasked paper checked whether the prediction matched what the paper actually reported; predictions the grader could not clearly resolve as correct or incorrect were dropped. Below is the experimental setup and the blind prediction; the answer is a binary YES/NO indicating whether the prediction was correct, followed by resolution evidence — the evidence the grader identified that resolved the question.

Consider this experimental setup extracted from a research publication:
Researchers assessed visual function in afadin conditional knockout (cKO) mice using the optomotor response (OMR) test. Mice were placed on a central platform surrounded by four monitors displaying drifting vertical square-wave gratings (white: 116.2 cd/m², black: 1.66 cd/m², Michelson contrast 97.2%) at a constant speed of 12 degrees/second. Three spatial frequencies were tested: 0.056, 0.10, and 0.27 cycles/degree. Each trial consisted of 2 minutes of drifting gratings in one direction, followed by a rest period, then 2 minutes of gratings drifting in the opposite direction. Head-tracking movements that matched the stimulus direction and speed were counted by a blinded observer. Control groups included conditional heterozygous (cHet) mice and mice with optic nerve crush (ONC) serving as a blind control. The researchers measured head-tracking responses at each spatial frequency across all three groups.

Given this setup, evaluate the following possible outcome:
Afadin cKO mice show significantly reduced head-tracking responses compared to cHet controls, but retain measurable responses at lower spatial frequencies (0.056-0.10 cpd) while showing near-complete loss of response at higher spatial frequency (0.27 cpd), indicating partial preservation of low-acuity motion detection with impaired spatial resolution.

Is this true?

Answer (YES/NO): YES